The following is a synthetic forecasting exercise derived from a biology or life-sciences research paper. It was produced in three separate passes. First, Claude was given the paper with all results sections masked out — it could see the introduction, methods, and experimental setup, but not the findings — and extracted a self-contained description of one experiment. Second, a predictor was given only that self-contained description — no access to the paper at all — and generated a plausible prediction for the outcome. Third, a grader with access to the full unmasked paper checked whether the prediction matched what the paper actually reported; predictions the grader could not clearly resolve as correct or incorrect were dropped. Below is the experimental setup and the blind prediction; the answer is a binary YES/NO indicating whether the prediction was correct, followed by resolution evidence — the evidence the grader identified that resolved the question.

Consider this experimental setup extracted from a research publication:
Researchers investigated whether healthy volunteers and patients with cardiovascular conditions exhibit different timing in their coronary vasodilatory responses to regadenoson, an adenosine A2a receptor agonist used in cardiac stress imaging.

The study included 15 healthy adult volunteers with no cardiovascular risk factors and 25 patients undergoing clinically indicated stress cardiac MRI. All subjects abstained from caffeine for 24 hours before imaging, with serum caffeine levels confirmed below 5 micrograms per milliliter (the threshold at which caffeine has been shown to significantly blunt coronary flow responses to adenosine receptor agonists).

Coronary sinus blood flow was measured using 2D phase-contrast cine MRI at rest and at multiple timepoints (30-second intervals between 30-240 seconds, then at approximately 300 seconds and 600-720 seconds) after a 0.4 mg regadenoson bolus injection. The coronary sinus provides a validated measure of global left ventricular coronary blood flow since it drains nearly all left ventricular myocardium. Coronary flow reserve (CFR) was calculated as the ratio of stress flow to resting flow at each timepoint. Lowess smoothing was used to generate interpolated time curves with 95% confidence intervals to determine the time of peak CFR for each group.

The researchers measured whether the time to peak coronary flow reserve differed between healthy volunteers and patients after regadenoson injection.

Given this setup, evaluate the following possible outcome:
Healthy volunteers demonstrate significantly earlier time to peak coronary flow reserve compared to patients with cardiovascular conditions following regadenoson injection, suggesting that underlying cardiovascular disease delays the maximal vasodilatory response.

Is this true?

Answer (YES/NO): NO